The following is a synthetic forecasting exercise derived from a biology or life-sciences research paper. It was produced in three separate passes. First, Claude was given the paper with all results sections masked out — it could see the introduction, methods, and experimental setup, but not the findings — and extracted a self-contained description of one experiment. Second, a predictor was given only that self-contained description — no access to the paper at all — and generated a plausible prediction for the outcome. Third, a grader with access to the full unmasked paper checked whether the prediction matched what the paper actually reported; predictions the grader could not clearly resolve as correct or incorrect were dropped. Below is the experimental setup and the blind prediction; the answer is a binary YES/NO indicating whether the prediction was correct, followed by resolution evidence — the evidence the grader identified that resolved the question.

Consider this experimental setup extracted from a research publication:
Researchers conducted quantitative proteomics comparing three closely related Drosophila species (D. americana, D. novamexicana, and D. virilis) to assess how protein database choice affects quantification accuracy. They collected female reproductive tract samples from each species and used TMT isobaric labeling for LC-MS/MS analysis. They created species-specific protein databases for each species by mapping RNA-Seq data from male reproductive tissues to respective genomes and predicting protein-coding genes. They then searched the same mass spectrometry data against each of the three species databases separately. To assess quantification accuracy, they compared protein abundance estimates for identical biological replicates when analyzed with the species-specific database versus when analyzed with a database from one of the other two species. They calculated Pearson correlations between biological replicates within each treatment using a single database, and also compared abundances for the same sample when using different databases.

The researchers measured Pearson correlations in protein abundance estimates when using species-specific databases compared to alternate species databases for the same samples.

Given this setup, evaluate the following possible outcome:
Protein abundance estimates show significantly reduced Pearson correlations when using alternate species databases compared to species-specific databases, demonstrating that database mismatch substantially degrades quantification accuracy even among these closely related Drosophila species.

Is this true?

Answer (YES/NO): YES